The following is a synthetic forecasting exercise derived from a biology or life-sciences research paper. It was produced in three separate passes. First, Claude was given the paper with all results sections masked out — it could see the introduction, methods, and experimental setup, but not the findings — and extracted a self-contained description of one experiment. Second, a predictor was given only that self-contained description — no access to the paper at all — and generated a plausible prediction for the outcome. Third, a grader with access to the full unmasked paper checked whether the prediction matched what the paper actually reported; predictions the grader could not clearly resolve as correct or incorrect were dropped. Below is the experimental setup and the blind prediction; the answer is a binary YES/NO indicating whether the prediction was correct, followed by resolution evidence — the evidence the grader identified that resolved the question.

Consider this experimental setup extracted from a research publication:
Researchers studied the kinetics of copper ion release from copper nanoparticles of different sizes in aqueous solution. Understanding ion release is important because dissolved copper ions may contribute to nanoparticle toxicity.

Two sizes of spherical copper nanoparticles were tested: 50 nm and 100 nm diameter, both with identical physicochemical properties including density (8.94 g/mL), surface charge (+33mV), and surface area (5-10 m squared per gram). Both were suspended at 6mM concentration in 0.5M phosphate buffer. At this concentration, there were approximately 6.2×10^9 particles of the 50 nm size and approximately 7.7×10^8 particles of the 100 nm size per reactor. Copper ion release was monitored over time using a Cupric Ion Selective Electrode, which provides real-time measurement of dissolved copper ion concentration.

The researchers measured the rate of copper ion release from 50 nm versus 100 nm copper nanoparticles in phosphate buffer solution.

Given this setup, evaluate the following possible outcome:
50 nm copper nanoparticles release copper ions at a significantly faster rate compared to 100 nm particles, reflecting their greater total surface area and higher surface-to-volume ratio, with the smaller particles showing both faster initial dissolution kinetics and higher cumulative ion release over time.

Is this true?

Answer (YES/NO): NO